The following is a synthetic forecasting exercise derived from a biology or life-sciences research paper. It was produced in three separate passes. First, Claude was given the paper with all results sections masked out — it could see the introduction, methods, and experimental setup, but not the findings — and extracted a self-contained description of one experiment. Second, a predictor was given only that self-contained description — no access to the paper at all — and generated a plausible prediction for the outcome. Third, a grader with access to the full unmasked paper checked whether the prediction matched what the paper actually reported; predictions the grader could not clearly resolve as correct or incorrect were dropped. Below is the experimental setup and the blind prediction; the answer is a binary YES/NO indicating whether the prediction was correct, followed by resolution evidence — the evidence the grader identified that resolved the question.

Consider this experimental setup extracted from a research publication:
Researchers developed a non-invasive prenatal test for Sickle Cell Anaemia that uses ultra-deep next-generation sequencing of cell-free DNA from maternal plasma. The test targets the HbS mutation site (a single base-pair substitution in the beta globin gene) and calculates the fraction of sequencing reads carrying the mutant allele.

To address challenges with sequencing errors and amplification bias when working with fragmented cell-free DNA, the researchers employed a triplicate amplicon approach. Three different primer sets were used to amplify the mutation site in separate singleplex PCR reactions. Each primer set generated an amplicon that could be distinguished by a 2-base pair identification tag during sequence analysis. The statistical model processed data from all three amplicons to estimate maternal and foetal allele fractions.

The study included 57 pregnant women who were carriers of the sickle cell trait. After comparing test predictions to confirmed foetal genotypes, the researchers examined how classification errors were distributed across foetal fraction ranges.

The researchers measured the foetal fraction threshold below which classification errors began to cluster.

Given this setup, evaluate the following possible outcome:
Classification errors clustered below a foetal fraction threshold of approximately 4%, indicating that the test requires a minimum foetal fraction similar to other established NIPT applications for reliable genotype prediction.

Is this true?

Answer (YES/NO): YES